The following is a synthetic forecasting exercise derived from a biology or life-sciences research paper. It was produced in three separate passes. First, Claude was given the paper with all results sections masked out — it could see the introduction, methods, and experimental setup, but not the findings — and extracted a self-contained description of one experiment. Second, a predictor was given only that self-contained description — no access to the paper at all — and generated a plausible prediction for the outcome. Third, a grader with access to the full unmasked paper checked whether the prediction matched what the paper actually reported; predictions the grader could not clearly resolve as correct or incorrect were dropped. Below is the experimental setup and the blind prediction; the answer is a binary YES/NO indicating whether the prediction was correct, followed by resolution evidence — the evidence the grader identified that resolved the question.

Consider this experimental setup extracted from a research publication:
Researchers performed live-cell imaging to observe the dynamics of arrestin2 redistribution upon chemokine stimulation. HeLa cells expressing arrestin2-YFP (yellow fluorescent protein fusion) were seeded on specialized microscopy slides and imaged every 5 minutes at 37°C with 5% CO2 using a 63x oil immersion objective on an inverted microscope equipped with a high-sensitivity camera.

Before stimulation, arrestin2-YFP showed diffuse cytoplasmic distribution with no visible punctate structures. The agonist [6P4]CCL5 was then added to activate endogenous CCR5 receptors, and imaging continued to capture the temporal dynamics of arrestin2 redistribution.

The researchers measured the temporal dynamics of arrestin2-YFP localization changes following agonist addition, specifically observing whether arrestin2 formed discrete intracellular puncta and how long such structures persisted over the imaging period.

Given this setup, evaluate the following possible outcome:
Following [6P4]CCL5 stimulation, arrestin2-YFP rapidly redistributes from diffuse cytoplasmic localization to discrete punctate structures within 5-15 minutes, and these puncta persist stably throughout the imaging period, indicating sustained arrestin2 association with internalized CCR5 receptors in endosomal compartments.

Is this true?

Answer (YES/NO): NO